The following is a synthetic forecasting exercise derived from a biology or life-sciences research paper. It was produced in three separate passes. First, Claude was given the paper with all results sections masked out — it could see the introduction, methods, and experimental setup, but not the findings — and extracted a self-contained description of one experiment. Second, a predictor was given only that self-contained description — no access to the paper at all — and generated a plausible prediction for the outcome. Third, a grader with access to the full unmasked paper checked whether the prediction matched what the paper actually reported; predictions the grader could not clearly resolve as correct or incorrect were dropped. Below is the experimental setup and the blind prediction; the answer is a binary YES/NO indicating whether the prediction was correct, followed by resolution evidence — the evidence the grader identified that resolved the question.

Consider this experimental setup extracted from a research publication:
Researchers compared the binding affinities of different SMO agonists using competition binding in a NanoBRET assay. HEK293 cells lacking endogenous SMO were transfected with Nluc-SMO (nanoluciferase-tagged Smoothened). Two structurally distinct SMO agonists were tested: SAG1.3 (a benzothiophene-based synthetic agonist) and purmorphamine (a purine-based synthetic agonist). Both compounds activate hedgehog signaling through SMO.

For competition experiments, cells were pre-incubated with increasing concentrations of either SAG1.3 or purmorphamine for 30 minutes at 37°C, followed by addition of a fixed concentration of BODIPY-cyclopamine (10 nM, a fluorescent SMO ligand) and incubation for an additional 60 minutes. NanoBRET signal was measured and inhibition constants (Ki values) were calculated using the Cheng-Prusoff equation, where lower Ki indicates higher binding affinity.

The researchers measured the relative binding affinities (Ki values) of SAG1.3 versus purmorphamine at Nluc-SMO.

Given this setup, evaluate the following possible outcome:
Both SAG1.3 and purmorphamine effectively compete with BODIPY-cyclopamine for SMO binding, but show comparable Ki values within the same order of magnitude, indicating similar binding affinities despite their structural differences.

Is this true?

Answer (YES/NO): NO